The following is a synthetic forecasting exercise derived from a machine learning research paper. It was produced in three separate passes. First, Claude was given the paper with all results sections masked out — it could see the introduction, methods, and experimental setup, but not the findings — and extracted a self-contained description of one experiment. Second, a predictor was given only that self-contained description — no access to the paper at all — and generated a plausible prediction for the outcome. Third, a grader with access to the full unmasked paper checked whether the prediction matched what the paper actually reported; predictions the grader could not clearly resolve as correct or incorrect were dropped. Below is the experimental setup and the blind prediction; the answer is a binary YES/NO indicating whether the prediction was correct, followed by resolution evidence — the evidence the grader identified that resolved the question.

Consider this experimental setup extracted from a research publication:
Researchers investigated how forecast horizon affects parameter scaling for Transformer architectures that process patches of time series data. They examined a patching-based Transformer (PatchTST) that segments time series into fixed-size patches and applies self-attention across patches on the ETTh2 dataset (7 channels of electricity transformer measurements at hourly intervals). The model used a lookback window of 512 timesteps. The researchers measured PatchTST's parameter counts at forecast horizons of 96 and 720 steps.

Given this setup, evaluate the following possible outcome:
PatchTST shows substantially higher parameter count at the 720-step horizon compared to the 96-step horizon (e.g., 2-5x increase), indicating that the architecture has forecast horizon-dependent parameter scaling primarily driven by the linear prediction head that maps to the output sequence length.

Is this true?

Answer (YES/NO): NO